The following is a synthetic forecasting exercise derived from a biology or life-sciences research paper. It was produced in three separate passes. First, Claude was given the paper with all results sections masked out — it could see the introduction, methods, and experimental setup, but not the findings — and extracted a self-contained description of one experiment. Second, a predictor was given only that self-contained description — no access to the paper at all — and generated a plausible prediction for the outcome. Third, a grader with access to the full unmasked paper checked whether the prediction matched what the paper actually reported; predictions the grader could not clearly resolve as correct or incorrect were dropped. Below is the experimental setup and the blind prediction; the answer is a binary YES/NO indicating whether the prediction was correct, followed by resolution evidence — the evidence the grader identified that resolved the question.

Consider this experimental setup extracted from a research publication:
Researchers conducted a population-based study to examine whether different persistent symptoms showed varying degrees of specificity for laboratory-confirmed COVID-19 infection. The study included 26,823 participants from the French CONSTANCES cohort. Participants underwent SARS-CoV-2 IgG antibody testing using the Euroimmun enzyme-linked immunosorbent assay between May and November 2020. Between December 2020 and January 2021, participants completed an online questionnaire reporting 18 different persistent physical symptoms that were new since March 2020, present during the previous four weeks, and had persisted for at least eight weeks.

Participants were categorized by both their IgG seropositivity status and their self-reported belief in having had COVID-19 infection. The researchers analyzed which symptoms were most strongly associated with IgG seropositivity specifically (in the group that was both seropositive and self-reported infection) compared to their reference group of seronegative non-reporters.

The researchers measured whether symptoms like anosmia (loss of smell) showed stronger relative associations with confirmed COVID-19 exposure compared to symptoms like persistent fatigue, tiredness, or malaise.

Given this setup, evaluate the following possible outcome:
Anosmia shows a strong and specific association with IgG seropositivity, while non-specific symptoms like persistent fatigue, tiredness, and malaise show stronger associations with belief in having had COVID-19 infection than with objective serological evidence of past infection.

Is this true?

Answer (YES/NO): YES